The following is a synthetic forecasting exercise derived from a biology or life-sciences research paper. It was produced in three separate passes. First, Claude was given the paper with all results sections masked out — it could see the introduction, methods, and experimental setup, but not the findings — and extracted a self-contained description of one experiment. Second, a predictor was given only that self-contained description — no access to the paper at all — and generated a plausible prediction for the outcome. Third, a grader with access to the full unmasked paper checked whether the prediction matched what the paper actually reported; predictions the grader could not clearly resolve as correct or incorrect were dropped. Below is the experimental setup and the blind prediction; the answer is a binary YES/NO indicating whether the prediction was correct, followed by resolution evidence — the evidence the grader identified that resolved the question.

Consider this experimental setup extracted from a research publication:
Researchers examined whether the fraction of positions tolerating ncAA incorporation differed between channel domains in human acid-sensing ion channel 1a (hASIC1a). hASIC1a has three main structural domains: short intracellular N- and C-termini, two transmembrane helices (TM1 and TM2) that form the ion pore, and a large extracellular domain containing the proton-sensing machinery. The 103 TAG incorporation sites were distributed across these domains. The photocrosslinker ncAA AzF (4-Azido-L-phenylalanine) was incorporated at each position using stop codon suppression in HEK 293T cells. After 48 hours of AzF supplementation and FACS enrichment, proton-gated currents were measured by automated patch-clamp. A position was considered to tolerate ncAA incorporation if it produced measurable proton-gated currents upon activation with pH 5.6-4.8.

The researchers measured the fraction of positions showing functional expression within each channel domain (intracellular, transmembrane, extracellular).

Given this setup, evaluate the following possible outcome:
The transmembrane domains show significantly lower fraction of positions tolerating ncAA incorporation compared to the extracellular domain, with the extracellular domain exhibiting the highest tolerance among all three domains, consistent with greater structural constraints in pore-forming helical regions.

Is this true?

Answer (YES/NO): NO